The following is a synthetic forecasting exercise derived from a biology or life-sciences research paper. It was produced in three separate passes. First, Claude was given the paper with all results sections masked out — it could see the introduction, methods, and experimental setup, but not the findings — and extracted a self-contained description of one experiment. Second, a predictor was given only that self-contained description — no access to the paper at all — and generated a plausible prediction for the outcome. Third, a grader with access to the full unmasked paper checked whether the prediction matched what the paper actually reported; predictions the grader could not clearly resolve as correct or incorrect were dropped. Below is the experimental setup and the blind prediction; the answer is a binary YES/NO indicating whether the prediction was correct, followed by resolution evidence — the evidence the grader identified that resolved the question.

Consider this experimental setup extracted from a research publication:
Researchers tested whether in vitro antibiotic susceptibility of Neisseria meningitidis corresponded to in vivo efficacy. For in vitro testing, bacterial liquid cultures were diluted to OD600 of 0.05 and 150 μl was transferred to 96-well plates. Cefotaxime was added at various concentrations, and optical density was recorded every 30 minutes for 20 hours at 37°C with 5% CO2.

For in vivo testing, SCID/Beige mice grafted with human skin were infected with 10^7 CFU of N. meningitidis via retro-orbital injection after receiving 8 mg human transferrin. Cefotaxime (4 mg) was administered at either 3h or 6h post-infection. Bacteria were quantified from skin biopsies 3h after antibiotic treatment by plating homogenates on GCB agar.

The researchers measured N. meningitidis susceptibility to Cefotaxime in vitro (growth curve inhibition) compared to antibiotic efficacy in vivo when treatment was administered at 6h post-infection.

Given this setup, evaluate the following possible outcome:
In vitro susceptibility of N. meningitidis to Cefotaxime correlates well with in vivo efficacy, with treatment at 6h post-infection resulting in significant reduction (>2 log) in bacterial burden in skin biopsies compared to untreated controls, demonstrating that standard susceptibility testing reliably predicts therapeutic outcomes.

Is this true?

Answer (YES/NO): NO